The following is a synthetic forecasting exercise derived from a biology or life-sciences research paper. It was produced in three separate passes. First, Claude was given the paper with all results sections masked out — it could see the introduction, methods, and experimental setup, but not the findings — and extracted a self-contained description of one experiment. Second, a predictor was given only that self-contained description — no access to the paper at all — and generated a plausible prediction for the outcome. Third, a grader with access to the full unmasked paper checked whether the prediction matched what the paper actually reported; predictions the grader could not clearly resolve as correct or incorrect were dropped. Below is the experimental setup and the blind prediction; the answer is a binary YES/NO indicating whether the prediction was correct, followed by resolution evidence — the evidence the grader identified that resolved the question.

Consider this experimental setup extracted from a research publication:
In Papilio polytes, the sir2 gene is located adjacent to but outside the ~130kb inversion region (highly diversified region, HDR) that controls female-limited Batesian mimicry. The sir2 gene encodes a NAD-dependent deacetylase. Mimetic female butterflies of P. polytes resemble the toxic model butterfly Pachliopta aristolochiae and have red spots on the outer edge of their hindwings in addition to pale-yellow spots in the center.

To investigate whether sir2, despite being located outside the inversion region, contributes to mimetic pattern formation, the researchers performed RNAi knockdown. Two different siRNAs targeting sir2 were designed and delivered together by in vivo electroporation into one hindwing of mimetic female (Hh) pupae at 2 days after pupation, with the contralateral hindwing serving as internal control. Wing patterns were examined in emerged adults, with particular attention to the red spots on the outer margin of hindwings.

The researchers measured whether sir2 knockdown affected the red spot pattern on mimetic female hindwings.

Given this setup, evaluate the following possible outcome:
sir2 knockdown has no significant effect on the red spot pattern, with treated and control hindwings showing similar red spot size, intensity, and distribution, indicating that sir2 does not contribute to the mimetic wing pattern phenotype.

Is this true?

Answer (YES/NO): NO